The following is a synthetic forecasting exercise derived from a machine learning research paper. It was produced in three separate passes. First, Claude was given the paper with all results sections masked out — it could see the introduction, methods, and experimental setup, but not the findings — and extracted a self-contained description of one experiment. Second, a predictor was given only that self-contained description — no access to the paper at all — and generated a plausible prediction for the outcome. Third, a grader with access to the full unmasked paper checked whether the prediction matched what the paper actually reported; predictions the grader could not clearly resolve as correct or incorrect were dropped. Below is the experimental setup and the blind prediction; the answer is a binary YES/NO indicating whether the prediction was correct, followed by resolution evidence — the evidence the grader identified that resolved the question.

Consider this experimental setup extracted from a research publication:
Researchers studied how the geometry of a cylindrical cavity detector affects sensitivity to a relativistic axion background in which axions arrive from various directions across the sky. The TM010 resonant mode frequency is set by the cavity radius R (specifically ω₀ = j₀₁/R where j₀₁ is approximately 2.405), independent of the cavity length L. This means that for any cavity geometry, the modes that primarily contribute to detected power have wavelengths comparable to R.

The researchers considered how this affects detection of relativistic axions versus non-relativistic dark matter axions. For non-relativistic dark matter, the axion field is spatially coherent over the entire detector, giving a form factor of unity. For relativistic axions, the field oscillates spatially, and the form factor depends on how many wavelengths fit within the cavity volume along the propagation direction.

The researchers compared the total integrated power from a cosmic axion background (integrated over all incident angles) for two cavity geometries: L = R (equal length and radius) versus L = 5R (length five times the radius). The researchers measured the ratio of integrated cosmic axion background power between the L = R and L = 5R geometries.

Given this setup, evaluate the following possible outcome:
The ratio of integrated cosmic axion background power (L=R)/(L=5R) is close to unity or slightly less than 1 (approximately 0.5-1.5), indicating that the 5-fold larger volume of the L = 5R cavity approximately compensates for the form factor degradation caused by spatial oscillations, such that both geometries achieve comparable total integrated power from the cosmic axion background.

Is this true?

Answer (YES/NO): NO